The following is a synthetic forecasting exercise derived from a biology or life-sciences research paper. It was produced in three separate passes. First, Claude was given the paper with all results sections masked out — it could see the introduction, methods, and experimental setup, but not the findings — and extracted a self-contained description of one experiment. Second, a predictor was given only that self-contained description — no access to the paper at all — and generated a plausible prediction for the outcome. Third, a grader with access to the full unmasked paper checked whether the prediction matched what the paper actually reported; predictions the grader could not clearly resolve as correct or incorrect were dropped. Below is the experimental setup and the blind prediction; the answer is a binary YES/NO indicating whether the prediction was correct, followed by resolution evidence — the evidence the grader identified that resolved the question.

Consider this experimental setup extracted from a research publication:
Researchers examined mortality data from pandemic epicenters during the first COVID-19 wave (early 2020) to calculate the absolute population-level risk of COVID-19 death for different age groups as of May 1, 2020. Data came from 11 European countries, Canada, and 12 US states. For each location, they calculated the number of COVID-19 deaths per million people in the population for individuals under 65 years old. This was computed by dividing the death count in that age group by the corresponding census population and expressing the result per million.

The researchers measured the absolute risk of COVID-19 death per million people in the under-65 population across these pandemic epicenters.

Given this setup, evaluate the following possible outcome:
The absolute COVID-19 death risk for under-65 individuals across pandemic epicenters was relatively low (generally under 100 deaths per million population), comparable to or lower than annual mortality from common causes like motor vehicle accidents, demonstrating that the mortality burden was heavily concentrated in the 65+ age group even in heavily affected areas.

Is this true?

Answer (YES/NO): NO